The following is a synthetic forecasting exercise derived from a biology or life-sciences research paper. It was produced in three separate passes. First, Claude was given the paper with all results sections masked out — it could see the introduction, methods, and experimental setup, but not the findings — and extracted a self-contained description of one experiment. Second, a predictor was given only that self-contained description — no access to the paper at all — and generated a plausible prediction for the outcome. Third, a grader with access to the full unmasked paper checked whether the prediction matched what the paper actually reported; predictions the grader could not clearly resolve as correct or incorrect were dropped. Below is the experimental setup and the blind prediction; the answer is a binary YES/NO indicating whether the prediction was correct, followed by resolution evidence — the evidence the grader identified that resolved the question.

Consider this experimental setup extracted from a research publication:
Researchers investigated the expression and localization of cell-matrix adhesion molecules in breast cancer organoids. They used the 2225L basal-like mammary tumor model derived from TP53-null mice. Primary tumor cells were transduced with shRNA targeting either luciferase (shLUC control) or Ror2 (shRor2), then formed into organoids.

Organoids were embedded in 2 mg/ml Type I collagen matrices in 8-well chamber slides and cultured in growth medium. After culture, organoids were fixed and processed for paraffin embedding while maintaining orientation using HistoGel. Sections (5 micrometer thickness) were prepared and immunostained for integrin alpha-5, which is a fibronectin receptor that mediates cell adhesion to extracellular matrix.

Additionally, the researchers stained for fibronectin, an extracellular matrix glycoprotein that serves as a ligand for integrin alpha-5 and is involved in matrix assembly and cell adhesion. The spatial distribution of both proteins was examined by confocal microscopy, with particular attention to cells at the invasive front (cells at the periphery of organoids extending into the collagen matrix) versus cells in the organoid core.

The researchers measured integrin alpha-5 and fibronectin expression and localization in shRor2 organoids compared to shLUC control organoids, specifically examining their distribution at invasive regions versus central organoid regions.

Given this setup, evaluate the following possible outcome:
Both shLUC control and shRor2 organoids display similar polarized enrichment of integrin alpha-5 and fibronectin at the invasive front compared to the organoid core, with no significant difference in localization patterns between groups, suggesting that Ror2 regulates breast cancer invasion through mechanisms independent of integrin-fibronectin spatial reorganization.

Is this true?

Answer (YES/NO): NO